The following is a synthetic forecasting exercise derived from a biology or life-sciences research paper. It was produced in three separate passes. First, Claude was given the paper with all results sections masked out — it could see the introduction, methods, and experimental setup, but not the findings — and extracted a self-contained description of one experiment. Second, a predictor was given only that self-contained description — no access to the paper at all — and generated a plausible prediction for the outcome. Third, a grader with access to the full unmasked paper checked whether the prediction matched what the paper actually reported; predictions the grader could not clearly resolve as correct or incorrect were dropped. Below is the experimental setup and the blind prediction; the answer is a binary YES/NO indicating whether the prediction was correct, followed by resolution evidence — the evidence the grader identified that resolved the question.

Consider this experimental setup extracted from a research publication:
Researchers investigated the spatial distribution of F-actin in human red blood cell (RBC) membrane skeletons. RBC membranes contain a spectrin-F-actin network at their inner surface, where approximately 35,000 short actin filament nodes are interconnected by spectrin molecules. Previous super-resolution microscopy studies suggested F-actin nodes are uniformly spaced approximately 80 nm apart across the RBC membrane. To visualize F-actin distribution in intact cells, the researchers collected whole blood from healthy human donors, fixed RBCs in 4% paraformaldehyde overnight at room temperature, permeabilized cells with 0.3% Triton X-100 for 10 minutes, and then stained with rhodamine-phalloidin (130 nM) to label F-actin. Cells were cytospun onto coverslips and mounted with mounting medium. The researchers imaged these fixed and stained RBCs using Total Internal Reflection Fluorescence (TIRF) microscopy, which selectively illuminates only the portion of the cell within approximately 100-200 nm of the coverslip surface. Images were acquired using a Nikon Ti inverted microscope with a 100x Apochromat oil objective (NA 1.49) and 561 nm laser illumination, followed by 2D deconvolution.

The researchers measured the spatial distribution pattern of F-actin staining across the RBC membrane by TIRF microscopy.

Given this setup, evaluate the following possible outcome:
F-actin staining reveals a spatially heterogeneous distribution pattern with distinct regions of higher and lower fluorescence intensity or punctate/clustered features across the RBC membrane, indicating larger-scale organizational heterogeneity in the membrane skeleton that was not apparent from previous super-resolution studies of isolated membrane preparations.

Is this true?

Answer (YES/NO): YES